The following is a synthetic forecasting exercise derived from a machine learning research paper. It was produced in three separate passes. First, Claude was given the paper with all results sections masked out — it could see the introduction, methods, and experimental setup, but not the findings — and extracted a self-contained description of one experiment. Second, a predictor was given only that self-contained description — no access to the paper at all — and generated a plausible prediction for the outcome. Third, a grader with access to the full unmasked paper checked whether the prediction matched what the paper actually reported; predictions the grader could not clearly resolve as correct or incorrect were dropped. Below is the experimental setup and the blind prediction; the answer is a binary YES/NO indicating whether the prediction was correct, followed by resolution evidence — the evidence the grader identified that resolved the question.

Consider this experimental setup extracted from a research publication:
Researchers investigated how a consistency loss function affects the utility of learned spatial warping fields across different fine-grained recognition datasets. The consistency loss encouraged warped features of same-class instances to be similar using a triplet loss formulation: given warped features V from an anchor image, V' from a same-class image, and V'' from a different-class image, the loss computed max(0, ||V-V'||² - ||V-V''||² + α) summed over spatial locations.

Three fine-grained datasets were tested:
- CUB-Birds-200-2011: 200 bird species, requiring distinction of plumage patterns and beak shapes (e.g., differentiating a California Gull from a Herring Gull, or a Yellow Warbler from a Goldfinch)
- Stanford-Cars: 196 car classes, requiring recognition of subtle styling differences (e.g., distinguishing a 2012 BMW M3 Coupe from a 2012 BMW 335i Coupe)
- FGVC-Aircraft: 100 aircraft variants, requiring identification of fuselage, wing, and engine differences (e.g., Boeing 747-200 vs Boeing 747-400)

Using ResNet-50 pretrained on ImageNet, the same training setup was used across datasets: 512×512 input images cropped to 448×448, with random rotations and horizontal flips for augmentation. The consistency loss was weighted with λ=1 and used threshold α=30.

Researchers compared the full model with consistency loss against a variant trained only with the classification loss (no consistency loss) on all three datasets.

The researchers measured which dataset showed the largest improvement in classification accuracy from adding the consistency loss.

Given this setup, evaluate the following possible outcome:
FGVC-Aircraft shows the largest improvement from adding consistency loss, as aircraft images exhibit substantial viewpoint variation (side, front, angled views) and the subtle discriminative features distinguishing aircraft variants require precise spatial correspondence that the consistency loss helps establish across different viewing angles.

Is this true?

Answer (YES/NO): YES